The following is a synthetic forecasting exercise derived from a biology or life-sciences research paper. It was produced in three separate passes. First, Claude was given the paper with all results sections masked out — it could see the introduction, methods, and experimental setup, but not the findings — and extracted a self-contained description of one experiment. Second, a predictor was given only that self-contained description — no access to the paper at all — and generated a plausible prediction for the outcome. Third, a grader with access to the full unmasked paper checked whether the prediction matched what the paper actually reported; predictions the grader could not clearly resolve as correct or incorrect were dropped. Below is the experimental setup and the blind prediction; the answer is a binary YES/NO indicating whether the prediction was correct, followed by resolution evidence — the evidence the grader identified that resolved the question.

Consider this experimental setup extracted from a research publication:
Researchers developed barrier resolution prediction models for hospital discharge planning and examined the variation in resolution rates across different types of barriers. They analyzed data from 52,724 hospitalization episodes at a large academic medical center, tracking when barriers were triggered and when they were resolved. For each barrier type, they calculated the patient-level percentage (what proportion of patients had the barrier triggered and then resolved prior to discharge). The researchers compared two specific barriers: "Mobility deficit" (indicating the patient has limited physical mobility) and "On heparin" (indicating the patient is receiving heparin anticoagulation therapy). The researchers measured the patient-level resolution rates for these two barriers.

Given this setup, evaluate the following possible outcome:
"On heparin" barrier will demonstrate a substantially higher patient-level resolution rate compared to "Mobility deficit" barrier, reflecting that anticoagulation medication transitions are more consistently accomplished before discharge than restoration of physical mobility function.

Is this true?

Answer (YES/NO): YES